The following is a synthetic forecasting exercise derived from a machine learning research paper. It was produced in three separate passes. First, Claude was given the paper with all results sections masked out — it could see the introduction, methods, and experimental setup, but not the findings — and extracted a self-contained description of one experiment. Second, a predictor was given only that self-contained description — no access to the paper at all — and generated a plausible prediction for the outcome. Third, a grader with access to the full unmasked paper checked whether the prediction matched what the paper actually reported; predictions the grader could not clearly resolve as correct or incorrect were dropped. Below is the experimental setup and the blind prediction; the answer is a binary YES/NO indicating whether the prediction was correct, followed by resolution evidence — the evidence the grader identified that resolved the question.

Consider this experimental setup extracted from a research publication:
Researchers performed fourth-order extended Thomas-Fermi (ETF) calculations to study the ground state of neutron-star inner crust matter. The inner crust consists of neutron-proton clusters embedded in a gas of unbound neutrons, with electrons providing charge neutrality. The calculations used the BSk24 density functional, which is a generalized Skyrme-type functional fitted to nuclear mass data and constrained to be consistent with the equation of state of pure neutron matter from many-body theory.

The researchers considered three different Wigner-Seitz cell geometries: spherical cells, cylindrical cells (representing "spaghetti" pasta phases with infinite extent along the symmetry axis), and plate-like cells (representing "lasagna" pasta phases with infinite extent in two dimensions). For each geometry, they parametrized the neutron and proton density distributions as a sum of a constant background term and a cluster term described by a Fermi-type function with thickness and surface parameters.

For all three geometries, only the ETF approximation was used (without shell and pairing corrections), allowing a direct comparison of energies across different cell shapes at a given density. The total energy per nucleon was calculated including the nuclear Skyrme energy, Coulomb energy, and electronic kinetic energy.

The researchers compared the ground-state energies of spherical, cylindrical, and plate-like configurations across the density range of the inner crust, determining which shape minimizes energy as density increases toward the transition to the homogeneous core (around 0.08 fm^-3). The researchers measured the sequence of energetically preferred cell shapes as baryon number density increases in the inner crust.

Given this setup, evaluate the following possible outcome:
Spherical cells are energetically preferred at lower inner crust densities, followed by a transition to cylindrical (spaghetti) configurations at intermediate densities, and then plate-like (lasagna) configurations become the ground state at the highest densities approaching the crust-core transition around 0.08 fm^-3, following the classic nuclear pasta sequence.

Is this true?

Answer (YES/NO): YES